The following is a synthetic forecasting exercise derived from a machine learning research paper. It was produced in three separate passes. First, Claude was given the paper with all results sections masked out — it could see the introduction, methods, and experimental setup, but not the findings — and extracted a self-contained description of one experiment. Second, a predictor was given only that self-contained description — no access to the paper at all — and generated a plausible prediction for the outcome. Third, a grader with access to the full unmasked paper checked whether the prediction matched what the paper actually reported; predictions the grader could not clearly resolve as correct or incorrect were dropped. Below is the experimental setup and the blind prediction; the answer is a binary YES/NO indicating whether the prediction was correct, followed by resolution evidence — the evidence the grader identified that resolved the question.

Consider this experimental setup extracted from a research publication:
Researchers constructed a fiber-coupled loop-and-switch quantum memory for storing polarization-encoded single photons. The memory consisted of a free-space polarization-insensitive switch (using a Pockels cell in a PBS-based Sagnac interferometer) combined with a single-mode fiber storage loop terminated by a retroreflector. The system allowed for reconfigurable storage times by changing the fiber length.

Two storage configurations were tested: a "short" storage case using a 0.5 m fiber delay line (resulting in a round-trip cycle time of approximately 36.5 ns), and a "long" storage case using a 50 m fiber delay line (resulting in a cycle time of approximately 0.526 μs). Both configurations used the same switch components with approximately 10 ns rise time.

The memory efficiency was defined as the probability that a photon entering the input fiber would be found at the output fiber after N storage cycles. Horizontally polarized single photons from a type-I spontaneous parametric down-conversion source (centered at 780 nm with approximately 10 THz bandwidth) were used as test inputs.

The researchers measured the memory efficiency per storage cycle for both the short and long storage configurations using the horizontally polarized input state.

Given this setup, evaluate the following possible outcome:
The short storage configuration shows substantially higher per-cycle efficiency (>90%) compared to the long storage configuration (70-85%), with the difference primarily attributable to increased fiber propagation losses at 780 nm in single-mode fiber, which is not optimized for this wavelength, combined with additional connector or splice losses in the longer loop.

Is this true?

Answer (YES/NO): NO